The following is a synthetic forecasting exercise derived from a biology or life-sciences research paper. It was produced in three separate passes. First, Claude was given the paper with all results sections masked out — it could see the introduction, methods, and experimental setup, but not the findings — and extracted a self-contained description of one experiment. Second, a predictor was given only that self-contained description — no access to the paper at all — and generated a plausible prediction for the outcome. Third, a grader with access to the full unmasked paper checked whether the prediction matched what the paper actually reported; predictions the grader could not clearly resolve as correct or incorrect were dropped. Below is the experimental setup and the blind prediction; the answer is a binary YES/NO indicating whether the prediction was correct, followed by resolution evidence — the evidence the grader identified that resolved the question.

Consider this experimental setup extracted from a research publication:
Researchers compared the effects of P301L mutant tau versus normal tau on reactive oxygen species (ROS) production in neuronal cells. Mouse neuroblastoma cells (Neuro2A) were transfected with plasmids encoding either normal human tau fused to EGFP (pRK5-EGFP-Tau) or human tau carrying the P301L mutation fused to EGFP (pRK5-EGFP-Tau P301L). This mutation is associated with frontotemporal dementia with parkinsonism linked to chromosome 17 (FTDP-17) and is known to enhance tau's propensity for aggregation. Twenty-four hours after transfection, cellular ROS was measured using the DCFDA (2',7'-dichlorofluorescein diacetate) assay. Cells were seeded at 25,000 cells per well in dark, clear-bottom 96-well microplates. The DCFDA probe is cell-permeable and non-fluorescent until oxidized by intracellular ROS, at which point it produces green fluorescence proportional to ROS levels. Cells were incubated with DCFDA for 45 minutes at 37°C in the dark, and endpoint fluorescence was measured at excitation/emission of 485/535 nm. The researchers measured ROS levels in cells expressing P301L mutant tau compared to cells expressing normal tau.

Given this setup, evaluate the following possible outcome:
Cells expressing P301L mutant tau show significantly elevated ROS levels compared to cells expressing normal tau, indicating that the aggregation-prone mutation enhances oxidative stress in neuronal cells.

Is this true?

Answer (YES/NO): YES